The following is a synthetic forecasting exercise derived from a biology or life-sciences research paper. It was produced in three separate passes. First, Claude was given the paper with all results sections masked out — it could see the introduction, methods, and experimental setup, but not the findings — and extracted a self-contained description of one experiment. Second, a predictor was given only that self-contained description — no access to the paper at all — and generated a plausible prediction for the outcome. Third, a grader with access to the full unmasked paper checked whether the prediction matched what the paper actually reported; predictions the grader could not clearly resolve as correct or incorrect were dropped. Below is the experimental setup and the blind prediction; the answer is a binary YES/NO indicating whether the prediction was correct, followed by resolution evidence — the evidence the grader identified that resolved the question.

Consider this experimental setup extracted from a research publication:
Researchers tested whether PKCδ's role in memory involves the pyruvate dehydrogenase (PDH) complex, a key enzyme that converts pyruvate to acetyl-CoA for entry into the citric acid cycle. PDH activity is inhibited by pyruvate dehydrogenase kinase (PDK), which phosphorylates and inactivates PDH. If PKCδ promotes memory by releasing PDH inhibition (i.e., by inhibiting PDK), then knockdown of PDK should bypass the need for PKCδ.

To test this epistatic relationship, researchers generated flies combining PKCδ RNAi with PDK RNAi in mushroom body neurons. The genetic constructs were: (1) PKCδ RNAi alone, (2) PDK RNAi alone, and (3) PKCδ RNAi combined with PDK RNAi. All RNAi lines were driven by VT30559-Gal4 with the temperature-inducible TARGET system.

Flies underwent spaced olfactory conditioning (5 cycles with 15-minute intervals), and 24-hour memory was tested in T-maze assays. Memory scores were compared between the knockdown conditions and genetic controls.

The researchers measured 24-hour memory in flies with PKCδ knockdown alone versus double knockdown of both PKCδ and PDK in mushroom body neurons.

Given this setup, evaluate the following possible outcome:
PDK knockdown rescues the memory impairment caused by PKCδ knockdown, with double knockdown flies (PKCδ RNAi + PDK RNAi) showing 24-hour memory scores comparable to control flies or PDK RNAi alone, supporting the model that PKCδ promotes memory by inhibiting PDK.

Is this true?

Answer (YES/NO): YES